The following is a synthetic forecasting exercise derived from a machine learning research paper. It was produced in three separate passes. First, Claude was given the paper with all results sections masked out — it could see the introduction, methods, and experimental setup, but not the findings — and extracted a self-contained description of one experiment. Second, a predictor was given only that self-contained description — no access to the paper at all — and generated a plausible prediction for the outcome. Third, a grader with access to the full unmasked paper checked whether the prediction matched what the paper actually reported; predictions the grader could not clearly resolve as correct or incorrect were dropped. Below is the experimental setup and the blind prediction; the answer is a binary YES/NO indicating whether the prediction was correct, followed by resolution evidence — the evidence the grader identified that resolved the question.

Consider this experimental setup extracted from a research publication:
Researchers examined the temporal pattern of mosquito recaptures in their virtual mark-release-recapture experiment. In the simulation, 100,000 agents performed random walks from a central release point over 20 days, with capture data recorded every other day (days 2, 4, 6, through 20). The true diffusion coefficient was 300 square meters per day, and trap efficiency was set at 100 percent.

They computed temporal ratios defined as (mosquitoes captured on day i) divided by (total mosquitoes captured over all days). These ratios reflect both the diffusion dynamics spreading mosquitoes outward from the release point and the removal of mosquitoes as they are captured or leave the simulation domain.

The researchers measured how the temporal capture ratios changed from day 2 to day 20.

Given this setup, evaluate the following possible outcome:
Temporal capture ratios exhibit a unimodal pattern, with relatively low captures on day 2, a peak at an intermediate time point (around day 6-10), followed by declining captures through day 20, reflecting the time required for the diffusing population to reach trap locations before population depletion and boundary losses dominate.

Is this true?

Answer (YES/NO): NO